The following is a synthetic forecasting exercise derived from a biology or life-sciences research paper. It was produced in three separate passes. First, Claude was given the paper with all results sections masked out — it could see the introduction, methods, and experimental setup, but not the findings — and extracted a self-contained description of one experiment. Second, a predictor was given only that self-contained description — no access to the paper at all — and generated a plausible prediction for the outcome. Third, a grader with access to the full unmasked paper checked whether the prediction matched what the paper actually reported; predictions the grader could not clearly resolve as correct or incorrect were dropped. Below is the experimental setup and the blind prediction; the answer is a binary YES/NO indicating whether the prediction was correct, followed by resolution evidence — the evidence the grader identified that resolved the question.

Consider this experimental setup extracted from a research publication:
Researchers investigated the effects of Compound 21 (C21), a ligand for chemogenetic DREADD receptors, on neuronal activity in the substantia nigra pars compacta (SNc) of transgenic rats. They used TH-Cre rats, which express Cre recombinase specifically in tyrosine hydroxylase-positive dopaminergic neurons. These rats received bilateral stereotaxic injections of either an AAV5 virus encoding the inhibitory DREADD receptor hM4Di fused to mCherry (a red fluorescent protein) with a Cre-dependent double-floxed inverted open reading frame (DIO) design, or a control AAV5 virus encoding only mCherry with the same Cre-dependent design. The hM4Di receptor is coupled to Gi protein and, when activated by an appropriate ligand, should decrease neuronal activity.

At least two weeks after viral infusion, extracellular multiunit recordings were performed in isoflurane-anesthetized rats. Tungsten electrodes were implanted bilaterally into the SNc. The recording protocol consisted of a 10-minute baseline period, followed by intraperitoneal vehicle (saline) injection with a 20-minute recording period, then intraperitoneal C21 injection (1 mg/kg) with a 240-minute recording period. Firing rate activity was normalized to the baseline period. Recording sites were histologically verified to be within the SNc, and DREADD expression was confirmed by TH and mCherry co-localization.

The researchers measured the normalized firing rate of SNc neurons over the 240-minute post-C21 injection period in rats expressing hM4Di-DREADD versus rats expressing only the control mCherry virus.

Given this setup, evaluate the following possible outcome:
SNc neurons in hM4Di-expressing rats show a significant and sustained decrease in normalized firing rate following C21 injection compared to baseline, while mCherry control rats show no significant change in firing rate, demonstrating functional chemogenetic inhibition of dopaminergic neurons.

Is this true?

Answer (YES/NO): NO